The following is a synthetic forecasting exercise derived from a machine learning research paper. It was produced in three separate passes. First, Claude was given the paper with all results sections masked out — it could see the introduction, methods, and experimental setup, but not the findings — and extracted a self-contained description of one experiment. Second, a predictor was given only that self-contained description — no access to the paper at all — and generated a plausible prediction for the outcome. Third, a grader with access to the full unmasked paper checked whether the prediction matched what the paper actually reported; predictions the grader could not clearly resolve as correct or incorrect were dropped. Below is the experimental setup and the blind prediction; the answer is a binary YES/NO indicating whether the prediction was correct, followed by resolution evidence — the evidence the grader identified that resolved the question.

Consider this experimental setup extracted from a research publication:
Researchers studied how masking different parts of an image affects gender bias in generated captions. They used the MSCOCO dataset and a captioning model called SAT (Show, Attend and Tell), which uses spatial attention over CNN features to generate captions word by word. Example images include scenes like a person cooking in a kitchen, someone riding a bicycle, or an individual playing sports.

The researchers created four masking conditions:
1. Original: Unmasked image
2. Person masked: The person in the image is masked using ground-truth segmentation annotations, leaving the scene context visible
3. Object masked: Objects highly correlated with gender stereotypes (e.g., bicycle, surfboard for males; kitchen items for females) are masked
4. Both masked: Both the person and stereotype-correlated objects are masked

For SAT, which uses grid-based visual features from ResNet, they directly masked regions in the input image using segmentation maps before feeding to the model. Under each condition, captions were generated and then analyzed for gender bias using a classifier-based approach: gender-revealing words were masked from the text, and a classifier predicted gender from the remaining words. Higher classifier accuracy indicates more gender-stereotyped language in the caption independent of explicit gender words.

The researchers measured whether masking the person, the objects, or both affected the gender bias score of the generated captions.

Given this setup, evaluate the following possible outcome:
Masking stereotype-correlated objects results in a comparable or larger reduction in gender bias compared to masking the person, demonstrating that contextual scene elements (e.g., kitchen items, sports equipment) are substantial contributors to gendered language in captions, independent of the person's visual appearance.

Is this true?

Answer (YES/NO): NO